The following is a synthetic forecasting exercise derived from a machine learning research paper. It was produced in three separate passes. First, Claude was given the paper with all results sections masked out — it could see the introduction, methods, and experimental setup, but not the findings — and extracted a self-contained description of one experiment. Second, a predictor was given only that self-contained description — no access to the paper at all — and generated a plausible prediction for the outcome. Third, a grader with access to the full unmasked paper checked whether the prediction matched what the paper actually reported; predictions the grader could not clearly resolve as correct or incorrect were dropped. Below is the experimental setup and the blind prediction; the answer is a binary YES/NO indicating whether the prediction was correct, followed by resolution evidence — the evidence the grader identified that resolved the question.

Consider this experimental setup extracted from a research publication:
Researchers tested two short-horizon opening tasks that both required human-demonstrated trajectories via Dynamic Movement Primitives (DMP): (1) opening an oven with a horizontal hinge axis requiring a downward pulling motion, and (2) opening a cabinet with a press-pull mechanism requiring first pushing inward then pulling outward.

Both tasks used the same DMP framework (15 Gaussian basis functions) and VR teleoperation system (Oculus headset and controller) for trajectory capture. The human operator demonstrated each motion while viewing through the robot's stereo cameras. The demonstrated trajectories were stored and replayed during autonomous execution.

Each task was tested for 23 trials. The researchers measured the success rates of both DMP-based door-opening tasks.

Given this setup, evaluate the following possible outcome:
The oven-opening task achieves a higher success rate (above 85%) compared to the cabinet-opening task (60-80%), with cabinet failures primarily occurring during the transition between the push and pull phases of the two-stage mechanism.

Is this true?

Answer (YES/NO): NO